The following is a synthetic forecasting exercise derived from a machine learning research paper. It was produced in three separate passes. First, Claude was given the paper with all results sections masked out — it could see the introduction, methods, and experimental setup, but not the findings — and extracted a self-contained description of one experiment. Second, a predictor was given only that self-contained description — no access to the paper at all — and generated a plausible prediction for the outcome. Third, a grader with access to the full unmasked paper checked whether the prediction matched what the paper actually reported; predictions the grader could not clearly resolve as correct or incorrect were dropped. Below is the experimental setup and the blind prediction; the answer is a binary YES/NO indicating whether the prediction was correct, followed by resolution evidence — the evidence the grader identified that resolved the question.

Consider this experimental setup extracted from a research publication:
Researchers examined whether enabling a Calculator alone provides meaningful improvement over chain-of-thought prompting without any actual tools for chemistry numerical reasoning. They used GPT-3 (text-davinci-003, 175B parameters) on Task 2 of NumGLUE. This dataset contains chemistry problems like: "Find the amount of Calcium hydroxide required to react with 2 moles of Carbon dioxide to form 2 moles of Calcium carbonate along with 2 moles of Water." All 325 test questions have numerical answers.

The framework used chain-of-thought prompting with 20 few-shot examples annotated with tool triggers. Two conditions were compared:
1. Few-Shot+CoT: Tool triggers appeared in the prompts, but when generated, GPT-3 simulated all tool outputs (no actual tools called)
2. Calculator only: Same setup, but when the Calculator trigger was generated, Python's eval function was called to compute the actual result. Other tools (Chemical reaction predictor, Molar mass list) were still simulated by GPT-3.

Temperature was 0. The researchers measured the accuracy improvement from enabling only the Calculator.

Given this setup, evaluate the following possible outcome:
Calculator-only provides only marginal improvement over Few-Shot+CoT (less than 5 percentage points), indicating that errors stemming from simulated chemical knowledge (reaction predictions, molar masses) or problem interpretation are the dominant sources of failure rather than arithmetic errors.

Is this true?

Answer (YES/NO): YES